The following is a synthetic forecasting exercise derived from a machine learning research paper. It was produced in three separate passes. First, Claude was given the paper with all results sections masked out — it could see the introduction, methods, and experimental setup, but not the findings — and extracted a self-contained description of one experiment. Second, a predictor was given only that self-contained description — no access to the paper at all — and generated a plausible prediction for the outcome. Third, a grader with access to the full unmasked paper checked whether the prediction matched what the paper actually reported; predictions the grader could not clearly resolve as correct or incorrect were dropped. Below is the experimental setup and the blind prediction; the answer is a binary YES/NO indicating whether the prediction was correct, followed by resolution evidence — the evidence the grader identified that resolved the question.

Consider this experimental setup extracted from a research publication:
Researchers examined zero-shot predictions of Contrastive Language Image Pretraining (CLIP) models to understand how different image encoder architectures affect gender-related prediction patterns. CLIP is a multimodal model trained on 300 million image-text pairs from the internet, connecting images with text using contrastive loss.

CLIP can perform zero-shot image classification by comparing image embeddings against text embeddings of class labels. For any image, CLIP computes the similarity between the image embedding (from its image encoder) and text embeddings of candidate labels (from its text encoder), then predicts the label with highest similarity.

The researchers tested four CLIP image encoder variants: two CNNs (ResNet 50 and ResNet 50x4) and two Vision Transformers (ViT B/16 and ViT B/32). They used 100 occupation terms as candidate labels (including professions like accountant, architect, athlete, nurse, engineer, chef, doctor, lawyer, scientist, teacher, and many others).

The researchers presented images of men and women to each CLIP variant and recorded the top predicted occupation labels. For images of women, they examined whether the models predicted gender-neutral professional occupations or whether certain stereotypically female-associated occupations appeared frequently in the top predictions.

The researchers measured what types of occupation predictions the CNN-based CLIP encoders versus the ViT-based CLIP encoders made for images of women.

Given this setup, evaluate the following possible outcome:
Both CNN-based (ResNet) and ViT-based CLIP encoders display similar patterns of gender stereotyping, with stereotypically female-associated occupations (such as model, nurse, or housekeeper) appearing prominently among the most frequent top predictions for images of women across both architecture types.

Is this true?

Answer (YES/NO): YES